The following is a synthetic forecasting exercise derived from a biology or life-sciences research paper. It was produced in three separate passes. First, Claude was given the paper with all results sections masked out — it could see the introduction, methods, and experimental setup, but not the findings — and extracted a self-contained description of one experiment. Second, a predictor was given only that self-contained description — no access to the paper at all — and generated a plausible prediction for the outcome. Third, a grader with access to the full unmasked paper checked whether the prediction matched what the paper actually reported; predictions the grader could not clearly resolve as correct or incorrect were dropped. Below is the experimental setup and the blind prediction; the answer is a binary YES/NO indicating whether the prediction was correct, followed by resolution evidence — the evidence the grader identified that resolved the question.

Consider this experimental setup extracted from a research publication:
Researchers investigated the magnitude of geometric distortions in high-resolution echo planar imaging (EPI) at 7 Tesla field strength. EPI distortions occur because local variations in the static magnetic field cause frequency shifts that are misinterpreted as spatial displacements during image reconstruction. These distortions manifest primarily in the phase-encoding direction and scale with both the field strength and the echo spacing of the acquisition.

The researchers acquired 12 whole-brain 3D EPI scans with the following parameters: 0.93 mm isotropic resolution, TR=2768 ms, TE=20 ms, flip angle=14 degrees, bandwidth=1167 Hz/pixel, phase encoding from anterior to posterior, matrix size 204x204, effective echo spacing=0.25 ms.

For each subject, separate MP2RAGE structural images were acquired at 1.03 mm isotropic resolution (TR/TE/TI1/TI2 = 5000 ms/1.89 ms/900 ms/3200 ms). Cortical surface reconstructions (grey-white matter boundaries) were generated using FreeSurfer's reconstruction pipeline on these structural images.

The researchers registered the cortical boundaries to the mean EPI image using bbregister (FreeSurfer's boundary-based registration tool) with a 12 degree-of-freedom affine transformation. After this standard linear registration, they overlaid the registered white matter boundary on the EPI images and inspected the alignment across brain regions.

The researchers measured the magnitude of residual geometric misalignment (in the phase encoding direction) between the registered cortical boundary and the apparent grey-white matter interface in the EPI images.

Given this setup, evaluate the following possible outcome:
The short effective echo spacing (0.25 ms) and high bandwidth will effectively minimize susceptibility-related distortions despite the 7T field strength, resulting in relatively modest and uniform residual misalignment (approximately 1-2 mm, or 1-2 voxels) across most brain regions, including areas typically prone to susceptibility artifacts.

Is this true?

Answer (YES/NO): NO